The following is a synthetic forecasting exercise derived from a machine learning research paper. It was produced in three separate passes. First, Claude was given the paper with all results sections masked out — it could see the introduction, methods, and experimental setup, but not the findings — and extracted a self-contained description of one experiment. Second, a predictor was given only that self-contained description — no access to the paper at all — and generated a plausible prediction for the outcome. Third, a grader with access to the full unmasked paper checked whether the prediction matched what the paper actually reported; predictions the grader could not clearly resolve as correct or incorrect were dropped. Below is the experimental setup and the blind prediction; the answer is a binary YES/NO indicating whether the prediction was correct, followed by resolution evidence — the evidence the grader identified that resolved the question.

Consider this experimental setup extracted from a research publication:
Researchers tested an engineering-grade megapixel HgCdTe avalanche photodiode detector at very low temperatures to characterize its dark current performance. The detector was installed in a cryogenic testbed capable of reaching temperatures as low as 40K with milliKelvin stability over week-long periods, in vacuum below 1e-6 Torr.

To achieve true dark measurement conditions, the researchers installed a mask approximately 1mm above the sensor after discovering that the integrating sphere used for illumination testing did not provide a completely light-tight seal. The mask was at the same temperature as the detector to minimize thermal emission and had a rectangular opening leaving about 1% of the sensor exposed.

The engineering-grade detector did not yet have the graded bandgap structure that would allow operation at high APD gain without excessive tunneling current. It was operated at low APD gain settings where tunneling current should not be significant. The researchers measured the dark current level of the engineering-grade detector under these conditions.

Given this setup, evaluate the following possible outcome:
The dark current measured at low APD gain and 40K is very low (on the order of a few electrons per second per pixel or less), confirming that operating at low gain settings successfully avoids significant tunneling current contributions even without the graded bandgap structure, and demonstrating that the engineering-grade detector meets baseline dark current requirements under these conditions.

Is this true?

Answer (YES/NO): NO